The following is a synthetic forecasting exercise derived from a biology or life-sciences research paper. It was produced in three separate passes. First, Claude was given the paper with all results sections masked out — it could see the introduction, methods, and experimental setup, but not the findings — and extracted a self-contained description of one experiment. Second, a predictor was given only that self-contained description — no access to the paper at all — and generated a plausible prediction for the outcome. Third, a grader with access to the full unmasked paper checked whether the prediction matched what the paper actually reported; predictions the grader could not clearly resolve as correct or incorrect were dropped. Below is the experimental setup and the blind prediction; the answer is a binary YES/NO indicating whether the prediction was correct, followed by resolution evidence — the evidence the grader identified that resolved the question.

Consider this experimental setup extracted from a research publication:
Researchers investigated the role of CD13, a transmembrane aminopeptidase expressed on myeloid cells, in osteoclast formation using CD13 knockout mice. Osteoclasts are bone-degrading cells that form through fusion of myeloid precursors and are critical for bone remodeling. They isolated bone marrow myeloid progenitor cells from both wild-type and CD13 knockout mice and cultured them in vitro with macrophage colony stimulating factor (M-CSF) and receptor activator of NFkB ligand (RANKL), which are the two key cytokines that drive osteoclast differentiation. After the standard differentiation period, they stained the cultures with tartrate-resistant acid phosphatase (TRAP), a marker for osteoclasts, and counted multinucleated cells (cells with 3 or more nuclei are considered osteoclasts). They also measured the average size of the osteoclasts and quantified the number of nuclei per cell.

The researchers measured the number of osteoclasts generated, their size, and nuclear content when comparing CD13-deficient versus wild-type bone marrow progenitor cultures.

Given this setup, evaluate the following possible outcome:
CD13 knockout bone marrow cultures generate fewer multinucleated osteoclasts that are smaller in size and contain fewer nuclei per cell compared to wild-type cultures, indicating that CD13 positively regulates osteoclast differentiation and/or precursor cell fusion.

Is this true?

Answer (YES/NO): NO